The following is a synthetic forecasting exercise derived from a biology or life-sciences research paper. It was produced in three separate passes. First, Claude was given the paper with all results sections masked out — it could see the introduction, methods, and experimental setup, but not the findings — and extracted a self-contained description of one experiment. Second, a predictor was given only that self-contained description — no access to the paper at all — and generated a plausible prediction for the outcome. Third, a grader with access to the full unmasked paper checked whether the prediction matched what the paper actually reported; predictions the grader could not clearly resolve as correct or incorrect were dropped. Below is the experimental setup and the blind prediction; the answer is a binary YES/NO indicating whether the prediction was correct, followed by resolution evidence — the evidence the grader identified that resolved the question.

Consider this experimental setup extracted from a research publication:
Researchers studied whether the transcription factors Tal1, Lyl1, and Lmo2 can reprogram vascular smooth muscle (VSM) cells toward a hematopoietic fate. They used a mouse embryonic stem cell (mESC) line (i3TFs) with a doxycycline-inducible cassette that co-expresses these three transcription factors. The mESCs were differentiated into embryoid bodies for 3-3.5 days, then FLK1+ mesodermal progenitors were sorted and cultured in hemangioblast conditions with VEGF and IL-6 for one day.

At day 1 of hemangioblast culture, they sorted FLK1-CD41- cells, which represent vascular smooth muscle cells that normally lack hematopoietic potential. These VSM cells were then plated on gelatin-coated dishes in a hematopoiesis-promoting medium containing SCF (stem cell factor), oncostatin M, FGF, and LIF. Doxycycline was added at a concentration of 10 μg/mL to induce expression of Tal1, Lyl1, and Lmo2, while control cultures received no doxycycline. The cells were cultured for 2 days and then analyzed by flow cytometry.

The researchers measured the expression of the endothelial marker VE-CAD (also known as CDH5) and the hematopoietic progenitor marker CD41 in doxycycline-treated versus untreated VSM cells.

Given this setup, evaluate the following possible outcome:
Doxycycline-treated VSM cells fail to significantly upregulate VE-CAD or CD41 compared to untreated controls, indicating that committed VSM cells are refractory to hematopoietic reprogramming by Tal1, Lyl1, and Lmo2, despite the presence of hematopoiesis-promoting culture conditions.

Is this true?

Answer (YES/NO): YES